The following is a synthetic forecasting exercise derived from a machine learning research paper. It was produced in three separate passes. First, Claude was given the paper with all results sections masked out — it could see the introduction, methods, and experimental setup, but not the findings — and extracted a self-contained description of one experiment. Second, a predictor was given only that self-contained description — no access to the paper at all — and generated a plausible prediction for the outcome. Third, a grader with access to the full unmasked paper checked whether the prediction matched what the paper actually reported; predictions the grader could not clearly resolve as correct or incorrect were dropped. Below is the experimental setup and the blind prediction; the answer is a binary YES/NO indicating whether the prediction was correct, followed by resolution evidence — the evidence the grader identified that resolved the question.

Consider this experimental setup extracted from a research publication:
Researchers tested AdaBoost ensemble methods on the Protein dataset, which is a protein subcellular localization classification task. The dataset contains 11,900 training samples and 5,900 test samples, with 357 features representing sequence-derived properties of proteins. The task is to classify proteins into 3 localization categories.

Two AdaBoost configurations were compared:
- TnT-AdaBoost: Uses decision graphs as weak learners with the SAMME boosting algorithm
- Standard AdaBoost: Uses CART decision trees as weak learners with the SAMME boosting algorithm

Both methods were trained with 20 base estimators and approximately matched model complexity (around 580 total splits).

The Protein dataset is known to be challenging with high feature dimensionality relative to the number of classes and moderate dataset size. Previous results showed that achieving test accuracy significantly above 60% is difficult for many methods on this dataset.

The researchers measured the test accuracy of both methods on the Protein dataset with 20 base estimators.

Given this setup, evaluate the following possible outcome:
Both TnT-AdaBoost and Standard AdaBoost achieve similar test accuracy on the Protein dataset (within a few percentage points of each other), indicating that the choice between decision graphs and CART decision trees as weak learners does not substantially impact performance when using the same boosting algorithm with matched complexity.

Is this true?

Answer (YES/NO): YES